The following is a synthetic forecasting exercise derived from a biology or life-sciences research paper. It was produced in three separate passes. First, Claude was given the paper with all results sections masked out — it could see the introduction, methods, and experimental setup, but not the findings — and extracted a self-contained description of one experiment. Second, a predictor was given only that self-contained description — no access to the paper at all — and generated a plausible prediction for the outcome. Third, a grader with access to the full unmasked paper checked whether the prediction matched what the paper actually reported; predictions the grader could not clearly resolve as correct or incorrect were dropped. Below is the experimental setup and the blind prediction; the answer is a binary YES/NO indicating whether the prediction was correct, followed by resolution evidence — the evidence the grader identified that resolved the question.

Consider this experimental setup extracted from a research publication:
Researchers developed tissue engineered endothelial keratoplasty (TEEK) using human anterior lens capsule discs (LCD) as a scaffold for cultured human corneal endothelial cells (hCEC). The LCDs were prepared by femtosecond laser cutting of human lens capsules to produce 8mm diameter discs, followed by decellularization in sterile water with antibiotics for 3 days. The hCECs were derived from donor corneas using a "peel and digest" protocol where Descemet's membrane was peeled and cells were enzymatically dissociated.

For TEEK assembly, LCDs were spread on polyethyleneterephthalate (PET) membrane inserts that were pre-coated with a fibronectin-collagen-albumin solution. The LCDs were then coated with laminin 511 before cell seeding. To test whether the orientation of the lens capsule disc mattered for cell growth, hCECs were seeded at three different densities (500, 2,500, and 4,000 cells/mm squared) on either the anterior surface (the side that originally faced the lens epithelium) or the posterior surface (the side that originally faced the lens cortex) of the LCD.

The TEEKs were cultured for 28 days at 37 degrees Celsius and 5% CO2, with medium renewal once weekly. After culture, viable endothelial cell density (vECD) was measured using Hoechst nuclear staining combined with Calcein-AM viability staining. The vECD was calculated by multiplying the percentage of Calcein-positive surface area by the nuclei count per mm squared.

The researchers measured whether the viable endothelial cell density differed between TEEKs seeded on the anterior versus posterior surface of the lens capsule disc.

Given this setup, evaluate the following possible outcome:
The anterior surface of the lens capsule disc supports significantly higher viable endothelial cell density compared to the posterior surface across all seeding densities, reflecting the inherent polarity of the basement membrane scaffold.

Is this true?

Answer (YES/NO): NO